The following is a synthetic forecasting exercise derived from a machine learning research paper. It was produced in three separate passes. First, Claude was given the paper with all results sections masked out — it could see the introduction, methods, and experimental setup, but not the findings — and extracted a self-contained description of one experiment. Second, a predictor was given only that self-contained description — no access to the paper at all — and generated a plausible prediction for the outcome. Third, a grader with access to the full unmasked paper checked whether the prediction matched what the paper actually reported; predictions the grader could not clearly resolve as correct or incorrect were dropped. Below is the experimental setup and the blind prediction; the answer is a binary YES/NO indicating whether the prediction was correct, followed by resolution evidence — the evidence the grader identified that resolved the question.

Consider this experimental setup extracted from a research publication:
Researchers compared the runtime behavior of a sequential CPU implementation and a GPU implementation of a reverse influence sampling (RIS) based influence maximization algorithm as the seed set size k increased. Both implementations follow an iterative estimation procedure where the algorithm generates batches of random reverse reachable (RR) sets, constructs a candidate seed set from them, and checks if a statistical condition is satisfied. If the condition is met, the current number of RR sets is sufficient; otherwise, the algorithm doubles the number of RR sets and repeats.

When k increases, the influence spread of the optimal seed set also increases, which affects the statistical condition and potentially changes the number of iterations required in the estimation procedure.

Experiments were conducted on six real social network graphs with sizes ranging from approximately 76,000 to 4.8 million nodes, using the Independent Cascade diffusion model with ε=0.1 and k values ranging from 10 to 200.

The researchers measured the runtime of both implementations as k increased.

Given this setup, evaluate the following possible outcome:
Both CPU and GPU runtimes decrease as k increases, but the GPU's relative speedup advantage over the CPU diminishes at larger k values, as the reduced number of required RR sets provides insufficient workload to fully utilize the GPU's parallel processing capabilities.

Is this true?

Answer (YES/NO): NO